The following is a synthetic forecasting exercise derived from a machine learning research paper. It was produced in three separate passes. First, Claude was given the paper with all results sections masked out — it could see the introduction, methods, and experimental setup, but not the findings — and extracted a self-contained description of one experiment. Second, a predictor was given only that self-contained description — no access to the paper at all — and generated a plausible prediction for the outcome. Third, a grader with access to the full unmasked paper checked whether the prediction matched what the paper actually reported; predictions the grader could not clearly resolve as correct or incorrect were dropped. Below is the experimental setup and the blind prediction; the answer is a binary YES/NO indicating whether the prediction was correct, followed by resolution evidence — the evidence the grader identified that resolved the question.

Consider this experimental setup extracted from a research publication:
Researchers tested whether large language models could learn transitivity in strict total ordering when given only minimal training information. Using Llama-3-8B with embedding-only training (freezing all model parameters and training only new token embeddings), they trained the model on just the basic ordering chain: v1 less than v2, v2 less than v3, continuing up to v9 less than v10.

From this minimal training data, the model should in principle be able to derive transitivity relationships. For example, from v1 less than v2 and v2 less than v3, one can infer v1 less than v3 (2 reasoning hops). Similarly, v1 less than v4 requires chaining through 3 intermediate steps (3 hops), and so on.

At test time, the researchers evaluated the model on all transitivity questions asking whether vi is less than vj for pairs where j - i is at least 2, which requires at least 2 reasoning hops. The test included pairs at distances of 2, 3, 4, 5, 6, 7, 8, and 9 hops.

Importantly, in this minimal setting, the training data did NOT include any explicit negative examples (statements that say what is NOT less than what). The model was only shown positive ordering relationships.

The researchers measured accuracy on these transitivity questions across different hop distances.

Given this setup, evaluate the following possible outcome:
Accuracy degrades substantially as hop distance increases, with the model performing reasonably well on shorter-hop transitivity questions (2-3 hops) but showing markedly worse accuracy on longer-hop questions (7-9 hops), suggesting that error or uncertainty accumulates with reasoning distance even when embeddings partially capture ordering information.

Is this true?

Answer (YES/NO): NO